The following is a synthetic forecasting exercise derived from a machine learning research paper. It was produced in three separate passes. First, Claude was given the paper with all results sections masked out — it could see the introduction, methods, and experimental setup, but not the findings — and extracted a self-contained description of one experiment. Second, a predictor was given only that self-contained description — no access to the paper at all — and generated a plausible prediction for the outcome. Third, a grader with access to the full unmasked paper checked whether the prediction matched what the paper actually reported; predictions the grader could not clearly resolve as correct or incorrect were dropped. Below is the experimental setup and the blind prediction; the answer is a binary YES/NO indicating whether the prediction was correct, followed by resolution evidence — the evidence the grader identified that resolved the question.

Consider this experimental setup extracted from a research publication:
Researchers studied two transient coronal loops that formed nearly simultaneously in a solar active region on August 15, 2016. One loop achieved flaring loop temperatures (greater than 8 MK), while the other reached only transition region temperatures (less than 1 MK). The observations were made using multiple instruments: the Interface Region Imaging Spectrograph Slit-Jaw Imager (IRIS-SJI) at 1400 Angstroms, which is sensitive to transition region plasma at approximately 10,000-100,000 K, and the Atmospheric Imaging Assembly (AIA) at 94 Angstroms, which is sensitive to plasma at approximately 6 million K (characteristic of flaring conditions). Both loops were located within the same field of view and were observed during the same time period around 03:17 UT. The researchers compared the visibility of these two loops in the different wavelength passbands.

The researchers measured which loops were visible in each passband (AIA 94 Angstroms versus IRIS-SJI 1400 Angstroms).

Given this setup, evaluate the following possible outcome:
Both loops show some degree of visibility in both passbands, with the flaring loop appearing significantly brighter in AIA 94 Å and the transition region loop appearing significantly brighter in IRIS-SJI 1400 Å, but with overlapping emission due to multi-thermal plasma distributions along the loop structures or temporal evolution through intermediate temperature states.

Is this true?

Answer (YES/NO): NO